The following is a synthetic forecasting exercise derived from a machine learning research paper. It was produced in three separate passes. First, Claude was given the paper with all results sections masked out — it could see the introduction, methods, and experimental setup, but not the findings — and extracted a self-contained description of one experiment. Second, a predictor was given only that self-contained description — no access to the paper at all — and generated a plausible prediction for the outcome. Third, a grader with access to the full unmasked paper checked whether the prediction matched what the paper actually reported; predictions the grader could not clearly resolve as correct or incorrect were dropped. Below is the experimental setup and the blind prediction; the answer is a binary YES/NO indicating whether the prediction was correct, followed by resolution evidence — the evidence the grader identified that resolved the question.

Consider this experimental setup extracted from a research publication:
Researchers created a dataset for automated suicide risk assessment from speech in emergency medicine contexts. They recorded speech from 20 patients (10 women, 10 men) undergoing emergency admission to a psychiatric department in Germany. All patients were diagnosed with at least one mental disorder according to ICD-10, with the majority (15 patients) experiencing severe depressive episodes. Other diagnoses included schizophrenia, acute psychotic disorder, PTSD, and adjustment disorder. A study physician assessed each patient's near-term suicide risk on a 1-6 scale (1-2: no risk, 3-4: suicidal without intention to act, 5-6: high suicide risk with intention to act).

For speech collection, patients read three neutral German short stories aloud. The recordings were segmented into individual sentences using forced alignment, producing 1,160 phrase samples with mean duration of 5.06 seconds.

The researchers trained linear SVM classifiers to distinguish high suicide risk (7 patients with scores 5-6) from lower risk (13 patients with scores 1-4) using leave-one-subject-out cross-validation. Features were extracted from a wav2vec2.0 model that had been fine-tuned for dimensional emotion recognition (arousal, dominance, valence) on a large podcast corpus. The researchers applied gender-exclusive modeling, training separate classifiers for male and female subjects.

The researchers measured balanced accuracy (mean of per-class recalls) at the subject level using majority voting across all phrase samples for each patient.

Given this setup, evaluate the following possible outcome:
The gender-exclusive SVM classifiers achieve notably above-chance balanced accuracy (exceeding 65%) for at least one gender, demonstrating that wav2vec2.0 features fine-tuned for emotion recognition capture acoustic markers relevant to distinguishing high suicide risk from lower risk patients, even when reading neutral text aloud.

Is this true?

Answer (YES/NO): YES